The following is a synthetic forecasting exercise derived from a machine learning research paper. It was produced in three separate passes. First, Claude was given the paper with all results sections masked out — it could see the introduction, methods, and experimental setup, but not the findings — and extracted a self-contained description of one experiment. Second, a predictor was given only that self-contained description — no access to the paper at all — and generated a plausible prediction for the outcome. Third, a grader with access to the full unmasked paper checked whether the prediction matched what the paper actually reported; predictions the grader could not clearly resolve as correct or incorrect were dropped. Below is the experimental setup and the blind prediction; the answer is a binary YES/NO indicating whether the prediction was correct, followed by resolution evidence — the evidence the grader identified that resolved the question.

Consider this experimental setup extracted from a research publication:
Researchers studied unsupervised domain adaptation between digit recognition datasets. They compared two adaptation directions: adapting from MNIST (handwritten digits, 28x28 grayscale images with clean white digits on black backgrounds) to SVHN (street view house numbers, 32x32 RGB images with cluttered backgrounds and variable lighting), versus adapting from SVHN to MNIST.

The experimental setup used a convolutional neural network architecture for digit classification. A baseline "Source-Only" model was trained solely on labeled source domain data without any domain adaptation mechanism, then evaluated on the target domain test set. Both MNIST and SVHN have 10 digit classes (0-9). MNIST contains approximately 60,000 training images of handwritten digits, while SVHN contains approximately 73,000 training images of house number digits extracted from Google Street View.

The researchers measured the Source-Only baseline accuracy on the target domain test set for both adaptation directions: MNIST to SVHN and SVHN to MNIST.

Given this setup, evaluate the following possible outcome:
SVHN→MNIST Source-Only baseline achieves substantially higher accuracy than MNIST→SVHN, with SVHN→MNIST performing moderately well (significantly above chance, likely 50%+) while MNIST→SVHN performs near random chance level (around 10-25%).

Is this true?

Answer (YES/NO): NO